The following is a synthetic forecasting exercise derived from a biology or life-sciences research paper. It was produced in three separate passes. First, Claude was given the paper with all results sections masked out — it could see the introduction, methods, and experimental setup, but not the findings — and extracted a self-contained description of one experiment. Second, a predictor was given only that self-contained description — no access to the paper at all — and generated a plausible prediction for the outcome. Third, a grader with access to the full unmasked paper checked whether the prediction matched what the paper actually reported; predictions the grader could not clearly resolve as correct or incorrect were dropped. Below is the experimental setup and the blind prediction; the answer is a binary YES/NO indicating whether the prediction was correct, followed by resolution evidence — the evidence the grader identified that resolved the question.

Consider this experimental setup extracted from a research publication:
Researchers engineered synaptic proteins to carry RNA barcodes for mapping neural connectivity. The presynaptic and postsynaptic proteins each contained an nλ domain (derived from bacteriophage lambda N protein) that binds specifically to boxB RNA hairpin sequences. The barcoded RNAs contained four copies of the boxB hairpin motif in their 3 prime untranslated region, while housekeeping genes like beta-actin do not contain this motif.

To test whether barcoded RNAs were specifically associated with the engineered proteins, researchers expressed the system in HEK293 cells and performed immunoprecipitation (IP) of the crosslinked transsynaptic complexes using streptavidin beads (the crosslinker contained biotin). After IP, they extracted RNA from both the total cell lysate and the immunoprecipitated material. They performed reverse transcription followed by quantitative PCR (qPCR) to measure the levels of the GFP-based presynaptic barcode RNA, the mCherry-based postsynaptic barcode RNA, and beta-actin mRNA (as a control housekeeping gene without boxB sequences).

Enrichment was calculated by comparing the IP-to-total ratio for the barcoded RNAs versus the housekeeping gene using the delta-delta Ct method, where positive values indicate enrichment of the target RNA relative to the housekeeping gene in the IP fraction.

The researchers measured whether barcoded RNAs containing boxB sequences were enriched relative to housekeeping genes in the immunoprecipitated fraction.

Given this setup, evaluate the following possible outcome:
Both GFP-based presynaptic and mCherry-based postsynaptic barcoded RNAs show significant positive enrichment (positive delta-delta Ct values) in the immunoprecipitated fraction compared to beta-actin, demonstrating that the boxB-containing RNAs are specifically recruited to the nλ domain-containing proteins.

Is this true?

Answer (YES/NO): YES